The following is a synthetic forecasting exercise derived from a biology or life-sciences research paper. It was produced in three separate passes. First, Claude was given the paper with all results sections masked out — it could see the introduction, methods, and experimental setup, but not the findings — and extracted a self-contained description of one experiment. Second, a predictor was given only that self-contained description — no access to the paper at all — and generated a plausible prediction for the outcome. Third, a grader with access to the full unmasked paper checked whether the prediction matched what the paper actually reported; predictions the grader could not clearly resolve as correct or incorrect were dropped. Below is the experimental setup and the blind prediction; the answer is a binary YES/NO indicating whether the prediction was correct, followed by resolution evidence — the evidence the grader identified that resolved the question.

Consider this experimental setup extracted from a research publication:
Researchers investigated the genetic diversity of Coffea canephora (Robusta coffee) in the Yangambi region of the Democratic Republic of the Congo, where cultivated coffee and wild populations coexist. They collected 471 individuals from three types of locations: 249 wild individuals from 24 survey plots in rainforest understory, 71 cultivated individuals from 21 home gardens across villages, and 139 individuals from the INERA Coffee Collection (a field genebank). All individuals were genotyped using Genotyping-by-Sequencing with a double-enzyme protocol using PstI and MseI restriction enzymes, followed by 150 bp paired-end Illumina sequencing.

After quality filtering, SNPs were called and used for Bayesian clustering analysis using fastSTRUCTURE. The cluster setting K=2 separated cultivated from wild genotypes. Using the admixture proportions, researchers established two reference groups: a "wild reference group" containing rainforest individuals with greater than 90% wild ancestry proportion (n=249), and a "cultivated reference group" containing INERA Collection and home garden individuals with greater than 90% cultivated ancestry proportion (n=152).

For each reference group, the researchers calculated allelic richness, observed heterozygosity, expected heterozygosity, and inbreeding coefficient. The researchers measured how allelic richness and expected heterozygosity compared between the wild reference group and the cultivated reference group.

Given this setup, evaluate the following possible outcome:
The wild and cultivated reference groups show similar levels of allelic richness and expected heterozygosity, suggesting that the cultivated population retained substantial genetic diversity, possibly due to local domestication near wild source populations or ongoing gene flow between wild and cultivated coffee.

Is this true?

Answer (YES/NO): NO